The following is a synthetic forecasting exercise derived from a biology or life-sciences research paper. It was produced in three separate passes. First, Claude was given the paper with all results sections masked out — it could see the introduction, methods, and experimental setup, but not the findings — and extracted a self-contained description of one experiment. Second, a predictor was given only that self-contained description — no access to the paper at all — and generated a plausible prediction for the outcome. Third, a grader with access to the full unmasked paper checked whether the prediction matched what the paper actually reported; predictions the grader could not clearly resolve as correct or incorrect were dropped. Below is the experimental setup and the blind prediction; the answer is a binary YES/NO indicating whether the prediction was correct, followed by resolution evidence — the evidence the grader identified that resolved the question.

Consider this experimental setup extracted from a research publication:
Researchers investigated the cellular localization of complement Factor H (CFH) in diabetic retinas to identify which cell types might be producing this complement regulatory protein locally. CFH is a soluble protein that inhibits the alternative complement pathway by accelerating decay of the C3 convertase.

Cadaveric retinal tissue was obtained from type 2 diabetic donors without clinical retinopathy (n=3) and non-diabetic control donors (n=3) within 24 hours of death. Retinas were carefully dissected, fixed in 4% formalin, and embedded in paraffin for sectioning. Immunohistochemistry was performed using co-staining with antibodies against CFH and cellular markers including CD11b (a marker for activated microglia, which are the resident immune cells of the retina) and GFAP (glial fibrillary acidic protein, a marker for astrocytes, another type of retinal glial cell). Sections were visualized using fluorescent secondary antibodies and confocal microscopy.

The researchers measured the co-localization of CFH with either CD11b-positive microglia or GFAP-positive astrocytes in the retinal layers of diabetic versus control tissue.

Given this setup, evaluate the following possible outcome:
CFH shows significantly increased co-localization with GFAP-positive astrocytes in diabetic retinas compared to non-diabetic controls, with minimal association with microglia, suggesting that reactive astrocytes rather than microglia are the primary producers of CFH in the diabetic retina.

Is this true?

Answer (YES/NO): NO